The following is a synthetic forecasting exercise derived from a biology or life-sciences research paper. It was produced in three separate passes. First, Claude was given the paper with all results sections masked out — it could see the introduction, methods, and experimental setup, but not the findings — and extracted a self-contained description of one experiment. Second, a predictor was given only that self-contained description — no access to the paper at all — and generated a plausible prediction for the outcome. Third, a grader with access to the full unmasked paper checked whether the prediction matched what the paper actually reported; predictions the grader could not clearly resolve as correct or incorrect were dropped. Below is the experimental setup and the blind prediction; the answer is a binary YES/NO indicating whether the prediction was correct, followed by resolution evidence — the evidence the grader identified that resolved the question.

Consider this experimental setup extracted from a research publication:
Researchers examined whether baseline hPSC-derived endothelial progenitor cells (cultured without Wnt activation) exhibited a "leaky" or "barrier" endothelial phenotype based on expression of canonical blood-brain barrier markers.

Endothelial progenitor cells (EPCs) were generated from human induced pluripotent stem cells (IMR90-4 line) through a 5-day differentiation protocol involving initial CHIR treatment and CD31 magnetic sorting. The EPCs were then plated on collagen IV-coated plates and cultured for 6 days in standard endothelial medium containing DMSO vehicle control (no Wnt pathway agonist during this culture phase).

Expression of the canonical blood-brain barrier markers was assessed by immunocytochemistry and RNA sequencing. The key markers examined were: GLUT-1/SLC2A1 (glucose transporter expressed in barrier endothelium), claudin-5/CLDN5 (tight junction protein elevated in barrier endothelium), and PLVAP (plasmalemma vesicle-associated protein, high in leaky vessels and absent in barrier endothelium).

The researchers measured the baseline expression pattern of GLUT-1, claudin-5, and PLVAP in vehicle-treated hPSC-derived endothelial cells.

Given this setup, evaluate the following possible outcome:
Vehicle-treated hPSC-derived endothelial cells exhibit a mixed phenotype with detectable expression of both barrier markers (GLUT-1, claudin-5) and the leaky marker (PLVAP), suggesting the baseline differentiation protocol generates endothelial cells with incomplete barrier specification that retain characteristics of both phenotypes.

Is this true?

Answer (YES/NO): NO